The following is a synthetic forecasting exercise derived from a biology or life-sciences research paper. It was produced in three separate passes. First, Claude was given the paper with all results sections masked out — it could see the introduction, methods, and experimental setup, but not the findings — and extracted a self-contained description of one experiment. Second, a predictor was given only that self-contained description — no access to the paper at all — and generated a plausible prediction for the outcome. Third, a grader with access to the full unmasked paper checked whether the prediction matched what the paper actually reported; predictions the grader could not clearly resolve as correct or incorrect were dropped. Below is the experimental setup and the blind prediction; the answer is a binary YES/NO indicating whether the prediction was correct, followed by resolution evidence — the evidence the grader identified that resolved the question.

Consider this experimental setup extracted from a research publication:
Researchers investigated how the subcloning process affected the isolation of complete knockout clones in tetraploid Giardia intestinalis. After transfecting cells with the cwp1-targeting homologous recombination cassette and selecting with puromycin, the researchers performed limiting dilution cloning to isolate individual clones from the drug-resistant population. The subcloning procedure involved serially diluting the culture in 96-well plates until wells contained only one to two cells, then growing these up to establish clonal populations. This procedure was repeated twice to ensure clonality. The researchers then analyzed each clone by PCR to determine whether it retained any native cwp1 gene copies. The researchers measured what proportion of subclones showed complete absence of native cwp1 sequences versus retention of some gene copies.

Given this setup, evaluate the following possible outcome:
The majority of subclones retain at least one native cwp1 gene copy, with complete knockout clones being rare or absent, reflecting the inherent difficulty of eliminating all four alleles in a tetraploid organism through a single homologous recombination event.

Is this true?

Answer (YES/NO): NO